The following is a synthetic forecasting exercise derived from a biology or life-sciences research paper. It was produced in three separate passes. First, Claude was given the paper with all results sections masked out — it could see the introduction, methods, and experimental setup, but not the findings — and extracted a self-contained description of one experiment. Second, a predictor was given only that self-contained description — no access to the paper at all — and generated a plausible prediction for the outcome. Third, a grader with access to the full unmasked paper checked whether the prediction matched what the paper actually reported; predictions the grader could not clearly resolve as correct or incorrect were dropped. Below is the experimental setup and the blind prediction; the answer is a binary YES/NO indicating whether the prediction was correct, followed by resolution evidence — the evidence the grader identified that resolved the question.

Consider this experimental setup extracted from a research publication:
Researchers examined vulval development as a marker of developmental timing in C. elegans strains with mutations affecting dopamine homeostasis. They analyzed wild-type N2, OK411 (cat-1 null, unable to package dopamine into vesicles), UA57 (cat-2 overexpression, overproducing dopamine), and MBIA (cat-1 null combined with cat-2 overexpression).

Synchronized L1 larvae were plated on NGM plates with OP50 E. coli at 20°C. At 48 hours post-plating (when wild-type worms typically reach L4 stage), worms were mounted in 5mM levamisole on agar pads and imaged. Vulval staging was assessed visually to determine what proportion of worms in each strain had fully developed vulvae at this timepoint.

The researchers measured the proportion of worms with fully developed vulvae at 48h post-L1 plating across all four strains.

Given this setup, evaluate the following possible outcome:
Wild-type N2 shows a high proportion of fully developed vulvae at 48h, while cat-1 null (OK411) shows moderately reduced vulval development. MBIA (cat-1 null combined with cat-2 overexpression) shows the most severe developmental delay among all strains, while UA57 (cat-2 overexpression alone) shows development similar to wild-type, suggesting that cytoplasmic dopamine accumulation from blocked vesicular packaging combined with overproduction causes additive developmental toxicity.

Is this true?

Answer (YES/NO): NO